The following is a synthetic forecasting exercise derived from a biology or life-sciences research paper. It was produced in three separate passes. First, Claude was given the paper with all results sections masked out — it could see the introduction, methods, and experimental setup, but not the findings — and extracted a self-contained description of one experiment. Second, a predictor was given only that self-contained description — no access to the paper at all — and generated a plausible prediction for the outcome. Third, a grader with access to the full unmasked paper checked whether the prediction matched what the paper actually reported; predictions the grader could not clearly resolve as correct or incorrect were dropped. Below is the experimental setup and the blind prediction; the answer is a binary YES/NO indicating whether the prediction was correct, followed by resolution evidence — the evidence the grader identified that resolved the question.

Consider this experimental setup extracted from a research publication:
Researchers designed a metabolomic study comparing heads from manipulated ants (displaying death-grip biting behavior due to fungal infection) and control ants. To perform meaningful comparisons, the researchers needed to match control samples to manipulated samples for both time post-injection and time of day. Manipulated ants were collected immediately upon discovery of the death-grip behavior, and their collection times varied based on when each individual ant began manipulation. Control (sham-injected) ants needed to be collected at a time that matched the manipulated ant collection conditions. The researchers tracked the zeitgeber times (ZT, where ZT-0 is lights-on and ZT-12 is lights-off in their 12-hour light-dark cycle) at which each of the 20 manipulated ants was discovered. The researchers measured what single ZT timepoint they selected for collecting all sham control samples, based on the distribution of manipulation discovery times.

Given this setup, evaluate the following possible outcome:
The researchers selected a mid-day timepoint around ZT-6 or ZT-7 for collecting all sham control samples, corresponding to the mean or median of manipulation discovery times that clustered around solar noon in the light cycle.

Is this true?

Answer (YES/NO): NO